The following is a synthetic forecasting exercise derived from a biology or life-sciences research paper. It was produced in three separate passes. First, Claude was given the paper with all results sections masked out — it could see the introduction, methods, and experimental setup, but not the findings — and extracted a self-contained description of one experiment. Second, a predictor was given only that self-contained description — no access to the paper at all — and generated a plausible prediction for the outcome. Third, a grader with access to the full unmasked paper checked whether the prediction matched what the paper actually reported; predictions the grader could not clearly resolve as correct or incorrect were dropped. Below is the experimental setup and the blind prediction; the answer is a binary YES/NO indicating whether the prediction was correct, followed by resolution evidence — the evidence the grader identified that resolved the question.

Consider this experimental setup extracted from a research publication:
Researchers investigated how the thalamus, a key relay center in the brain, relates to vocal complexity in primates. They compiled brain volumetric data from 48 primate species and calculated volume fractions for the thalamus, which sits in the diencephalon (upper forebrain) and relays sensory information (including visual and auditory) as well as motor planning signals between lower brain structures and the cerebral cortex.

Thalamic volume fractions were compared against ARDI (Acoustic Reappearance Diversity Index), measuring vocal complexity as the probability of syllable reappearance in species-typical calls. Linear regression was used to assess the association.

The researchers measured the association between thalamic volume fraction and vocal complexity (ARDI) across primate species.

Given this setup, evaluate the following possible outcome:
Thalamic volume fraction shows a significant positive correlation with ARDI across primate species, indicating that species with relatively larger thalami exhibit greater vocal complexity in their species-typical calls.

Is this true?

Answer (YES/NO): NO